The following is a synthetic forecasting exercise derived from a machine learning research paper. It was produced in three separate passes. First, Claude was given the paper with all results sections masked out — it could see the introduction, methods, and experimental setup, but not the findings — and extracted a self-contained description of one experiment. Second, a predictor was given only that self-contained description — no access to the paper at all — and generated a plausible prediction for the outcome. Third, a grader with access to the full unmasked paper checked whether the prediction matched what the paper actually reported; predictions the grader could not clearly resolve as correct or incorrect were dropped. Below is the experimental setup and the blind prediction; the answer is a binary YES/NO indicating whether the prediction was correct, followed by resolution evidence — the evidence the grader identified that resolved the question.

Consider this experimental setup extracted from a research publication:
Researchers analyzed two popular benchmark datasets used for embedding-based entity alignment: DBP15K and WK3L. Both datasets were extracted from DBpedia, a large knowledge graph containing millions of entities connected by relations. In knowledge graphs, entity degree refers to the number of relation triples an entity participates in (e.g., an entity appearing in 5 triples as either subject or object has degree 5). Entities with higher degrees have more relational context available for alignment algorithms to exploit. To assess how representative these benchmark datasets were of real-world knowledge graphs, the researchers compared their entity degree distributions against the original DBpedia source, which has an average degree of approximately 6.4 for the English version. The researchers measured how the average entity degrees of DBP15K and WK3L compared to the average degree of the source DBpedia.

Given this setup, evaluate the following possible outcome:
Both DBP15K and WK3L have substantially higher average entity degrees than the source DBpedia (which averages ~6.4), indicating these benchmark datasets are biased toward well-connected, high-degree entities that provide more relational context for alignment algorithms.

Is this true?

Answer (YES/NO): YES